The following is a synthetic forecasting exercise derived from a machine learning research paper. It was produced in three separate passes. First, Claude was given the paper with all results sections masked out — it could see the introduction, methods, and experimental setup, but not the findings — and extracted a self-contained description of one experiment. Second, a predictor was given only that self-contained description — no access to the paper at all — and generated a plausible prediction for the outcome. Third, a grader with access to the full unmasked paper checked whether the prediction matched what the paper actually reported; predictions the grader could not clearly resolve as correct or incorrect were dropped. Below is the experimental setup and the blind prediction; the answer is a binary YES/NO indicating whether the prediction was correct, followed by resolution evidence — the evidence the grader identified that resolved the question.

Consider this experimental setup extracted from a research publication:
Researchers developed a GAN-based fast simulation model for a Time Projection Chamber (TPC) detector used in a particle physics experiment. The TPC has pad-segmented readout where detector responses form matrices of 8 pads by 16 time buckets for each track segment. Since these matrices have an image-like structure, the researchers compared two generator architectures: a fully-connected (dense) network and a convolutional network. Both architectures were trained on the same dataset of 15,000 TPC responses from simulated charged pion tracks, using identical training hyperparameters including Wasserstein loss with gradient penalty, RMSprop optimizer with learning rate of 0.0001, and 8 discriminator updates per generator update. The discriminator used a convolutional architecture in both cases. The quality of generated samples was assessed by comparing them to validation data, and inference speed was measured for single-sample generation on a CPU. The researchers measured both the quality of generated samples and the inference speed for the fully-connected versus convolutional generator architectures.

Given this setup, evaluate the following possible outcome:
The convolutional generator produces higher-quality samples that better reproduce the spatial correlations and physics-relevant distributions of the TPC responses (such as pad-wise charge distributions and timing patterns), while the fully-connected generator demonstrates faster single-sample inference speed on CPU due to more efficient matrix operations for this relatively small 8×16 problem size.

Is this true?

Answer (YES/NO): NO